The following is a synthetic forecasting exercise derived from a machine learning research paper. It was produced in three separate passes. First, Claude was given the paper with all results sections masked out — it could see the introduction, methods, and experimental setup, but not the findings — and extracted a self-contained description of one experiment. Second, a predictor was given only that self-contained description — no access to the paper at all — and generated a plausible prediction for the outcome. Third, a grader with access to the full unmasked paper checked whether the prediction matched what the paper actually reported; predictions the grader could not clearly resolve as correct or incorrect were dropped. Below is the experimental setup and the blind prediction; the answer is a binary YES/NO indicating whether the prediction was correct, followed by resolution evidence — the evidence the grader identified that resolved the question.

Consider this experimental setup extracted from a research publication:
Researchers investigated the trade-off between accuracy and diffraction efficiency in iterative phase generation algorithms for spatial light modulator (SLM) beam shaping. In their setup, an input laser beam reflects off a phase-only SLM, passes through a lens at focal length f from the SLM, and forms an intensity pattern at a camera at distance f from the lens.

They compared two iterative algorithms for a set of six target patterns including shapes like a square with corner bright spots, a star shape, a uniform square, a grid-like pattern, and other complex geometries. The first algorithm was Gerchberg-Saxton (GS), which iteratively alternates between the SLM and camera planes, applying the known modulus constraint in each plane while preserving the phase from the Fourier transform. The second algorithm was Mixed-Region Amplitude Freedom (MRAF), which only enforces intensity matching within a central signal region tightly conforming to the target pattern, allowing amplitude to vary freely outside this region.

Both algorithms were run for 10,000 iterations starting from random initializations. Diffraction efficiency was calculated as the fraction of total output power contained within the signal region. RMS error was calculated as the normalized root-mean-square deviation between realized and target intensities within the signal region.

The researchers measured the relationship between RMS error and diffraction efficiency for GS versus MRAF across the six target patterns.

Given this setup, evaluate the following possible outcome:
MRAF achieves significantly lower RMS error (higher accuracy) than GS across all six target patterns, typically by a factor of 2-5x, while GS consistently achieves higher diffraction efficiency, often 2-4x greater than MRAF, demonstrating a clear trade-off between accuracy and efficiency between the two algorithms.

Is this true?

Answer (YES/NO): NO